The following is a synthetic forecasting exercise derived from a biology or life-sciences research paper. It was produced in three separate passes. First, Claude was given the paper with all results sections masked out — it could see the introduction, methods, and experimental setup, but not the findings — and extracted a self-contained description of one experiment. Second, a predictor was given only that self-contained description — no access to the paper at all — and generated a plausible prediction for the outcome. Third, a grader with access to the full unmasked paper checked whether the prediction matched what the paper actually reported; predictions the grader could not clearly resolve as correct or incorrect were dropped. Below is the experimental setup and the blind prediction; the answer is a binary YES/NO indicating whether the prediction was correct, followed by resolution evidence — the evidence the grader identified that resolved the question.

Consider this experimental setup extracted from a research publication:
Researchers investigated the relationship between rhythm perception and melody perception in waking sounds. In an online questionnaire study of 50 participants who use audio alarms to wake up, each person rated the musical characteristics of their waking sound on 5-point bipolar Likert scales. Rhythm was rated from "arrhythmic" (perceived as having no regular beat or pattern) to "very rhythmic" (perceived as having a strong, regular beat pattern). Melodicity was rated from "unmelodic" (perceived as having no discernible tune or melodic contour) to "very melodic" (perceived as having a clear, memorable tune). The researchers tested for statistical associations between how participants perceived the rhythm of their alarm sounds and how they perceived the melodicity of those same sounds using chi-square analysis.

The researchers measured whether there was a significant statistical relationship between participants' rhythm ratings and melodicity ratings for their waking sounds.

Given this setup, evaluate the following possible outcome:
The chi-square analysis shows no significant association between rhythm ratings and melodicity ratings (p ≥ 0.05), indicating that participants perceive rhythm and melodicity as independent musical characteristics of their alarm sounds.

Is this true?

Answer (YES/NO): NO